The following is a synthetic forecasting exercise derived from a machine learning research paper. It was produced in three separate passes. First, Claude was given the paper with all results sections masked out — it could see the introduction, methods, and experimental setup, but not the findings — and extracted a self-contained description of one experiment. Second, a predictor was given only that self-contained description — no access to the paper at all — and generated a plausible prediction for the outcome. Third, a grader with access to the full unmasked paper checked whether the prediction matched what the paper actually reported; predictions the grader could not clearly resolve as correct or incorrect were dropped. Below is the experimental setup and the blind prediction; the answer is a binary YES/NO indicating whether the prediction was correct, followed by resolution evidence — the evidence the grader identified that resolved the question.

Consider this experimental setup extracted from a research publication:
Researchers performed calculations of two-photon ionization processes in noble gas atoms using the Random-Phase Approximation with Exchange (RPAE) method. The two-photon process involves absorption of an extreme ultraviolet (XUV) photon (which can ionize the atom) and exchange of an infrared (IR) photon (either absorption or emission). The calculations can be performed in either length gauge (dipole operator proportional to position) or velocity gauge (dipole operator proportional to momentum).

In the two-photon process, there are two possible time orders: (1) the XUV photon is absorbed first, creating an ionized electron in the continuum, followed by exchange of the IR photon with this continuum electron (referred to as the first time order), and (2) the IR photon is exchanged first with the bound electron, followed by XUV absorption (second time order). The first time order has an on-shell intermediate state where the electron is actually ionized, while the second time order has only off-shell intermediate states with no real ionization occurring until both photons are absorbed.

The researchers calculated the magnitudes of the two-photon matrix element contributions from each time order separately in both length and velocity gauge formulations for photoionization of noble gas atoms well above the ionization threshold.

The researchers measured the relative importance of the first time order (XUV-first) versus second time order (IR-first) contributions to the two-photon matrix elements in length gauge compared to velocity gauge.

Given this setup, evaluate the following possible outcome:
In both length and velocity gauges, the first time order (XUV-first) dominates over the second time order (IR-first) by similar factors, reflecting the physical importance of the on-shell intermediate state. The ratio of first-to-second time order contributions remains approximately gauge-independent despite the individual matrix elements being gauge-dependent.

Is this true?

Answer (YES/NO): NO